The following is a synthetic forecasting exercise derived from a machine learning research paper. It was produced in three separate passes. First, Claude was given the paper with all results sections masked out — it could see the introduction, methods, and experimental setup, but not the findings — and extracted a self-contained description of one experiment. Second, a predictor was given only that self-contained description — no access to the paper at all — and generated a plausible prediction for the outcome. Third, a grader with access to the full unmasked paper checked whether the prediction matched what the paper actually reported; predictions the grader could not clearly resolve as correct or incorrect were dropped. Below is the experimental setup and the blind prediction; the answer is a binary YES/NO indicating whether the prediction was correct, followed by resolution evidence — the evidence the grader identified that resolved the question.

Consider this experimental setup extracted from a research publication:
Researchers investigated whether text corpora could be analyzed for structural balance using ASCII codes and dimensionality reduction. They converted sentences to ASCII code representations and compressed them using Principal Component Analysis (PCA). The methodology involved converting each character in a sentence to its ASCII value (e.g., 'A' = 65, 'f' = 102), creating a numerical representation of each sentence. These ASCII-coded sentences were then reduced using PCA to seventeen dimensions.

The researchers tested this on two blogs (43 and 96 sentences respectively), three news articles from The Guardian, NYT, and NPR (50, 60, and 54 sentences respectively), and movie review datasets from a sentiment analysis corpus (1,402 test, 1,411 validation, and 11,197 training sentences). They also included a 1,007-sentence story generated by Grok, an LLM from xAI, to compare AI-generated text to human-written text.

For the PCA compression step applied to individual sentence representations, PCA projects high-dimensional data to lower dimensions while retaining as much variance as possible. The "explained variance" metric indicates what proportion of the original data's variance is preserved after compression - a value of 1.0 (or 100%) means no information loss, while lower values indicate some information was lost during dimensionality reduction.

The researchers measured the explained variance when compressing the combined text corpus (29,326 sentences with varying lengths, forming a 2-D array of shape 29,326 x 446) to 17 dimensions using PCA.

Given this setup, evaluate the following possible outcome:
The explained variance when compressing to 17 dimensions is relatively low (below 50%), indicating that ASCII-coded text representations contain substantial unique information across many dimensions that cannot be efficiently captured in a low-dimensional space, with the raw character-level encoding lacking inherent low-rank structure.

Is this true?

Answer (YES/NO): NO